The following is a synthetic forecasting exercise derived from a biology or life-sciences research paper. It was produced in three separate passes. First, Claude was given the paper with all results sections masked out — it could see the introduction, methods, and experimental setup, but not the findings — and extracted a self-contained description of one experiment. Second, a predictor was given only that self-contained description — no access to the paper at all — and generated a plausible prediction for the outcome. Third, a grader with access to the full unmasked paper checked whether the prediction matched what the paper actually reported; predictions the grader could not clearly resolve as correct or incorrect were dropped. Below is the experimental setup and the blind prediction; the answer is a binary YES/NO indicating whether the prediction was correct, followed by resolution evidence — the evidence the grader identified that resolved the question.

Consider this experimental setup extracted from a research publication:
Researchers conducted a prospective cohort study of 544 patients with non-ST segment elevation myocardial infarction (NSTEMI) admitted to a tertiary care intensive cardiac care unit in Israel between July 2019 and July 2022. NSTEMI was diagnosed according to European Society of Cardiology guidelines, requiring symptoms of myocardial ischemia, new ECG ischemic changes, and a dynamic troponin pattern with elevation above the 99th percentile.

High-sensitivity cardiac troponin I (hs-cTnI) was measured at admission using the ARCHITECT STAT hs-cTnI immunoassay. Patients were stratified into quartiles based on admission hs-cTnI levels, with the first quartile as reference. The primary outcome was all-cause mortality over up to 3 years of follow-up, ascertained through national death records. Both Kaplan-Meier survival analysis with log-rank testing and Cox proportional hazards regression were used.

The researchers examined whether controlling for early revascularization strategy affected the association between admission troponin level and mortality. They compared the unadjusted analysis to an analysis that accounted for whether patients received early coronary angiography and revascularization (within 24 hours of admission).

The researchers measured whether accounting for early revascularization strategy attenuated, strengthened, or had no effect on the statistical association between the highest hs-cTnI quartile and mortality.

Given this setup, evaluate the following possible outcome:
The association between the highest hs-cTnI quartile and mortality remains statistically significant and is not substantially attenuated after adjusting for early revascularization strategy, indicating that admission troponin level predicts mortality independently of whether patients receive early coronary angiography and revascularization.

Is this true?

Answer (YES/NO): NO